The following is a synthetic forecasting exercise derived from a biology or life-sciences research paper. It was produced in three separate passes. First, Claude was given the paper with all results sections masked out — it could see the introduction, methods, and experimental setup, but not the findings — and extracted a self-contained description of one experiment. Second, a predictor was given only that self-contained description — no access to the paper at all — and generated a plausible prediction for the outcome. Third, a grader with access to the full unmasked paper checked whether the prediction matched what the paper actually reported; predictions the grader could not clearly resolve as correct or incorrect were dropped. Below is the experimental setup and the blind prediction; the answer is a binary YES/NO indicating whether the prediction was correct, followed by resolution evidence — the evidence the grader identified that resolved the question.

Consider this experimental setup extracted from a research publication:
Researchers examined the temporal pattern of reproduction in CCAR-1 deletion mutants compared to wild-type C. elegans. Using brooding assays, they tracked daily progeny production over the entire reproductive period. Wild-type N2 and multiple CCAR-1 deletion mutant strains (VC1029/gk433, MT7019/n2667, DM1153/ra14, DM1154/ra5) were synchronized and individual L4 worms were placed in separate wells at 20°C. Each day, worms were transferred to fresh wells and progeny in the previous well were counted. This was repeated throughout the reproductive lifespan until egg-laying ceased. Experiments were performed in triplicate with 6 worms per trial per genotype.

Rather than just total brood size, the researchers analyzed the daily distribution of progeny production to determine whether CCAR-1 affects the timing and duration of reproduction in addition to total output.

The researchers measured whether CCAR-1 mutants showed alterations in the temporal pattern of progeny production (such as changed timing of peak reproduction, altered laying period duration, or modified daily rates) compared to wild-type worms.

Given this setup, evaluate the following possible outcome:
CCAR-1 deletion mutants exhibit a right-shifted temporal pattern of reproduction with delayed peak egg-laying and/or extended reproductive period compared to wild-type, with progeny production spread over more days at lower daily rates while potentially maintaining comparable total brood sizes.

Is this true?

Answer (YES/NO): NO